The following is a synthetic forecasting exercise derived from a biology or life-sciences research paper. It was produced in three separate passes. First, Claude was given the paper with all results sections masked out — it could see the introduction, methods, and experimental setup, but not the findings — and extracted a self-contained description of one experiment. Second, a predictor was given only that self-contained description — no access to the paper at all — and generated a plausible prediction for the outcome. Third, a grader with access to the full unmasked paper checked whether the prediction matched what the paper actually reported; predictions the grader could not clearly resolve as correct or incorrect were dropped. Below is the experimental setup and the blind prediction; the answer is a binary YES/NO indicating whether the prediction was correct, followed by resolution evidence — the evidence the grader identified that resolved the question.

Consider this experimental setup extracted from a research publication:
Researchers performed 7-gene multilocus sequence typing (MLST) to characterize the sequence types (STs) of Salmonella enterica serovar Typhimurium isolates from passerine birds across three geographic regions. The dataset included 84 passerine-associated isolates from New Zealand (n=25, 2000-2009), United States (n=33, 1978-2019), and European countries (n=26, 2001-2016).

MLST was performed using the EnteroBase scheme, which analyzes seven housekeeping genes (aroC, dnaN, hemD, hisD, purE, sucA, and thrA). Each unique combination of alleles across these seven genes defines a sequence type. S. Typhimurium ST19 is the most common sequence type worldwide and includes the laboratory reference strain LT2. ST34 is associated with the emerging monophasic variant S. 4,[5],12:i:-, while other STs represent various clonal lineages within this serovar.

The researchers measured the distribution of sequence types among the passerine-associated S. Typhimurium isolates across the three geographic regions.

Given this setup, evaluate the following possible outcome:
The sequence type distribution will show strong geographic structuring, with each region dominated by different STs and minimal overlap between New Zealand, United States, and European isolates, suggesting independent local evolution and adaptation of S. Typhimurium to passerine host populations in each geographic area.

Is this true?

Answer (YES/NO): NO